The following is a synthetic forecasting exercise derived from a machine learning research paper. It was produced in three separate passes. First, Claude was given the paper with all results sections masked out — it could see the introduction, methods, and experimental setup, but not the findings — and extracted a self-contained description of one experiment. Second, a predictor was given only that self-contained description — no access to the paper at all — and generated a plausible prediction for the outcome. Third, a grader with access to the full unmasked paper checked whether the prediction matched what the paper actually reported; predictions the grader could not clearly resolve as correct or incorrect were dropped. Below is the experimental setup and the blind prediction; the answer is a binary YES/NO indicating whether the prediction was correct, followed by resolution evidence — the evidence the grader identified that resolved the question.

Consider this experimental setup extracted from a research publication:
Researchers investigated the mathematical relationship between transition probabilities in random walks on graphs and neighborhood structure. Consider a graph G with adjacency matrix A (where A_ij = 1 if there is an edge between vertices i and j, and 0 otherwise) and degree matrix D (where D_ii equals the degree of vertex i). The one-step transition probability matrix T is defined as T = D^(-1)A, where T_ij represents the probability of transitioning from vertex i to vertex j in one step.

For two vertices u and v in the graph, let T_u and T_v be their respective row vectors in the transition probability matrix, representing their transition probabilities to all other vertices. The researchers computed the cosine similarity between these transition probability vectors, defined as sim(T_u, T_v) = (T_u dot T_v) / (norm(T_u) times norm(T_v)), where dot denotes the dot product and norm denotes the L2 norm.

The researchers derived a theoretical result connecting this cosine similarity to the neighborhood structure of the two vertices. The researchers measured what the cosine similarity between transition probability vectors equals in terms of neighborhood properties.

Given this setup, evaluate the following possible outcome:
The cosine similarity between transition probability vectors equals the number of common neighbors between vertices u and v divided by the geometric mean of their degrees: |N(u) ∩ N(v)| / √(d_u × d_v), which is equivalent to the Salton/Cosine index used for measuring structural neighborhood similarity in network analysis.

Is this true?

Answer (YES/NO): NO